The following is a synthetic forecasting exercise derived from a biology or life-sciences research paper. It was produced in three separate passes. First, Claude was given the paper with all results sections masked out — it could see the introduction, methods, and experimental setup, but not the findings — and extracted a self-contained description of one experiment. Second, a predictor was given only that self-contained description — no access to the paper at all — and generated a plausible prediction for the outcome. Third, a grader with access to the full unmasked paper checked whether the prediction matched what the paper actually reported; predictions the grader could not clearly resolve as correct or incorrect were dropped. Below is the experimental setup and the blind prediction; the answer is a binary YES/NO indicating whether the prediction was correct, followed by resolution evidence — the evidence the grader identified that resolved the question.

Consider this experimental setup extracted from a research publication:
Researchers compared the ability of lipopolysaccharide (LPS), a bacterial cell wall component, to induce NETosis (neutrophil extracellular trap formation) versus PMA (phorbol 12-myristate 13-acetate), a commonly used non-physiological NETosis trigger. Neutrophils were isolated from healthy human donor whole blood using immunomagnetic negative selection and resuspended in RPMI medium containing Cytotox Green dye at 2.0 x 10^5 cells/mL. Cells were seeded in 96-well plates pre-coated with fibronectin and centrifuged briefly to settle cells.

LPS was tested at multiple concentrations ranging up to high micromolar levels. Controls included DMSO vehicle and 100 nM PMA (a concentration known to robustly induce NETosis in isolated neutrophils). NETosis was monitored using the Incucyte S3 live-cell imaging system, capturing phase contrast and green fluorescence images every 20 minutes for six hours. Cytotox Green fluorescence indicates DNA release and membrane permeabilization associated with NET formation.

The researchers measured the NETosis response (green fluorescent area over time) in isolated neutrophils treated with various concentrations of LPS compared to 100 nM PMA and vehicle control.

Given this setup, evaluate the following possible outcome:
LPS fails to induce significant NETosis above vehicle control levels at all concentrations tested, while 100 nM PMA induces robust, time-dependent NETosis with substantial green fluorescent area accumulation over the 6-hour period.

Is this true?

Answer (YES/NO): NO